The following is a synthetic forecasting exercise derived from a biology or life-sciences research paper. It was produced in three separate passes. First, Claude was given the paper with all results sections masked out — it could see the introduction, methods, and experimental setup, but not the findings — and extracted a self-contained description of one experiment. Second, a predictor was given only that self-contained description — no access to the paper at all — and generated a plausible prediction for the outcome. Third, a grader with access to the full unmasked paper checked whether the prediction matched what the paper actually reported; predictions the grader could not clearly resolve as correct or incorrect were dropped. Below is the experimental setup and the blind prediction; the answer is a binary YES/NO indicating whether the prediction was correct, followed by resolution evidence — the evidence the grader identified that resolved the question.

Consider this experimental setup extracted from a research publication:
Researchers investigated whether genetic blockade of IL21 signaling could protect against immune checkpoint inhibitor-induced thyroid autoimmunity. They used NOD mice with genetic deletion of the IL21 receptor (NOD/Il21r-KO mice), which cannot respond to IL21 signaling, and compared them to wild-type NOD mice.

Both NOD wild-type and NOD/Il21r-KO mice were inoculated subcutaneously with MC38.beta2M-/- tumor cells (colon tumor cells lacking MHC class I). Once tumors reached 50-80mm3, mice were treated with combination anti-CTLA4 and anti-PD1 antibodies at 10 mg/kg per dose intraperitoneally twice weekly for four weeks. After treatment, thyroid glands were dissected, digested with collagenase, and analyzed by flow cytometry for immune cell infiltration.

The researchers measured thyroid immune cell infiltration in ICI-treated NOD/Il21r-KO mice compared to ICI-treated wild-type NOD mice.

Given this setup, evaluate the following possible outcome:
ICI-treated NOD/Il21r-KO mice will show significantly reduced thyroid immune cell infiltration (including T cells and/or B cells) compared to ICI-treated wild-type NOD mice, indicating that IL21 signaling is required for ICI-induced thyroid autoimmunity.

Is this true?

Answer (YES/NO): YES